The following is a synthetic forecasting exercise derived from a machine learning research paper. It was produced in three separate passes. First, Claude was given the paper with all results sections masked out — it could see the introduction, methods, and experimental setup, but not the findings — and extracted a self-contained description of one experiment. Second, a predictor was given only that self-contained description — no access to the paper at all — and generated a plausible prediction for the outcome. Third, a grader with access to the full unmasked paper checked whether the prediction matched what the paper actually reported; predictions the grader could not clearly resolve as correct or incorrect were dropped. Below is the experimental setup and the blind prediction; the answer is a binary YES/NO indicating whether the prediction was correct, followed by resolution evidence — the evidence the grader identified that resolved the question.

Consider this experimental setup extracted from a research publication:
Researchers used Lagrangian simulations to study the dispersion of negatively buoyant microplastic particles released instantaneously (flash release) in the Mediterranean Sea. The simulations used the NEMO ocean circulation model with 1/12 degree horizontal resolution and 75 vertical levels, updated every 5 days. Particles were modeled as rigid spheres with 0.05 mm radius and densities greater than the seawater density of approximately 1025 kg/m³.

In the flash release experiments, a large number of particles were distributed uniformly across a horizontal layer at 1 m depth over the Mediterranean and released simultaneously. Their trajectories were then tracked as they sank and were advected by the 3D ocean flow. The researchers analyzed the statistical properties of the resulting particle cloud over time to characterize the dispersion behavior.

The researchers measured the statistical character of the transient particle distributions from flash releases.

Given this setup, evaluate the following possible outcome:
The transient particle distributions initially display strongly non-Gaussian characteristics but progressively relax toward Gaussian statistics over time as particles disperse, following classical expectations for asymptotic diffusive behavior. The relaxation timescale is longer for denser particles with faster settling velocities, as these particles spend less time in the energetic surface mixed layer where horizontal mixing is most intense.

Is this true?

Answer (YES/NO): NO